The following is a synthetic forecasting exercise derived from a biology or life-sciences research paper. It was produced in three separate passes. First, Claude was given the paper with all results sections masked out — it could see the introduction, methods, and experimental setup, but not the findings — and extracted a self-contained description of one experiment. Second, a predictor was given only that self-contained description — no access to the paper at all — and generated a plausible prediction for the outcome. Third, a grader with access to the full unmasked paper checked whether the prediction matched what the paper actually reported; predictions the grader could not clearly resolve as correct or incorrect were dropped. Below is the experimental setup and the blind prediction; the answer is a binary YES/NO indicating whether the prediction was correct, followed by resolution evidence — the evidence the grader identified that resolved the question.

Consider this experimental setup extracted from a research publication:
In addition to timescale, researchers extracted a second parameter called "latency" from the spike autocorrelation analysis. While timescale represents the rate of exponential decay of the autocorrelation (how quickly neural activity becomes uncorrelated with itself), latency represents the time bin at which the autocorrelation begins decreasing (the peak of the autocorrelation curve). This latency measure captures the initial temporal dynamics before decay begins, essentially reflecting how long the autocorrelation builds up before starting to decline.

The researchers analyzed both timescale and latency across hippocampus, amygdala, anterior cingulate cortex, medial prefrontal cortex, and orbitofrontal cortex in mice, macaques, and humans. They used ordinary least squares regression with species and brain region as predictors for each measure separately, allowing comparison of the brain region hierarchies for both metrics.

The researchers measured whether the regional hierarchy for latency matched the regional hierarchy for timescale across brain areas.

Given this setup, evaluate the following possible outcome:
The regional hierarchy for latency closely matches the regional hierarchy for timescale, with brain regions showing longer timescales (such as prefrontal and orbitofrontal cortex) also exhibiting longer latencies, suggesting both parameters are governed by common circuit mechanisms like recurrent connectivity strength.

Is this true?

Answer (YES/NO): NO